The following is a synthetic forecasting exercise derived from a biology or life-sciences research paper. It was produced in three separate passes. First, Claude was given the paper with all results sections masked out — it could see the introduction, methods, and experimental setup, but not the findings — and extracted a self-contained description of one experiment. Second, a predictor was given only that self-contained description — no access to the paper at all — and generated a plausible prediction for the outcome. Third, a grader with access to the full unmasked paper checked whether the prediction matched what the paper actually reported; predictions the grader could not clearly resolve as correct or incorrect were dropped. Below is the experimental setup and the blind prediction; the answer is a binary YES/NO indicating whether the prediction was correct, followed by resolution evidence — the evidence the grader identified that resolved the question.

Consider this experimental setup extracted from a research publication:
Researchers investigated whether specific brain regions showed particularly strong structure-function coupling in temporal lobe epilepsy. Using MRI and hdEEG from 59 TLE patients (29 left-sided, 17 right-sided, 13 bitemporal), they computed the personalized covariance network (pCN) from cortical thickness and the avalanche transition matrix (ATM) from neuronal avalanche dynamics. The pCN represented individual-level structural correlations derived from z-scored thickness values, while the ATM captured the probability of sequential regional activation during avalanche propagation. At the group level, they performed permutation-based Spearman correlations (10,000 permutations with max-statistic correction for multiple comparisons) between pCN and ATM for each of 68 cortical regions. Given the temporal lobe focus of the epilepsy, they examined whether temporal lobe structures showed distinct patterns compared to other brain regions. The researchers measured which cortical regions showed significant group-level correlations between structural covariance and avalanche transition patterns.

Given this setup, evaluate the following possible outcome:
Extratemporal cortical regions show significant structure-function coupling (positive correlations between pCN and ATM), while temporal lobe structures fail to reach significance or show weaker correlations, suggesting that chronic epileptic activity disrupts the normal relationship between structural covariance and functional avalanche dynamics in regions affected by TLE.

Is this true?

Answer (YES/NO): NO